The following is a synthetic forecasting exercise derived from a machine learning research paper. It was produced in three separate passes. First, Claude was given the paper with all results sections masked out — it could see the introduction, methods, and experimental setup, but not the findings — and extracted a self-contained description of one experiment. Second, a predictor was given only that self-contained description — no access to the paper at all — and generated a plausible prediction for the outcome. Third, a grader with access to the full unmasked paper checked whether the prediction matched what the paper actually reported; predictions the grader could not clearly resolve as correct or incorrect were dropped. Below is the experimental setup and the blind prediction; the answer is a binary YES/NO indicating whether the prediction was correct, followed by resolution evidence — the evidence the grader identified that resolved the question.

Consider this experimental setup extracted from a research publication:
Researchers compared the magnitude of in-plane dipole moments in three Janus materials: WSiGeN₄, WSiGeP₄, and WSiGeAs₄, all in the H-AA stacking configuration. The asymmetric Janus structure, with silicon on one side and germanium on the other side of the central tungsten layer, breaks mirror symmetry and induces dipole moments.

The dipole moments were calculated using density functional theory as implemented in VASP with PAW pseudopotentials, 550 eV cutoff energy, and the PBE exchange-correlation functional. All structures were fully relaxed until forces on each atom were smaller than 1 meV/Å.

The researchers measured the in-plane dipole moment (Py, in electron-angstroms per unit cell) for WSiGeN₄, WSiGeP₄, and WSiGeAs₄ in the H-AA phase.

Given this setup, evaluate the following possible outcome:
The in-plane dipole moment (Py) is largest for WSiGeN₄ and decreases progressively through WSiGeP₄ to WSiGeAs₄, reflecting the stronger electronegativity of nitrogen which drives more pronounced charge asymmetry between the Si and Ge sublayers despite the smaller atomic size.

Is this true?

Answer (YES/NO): NO